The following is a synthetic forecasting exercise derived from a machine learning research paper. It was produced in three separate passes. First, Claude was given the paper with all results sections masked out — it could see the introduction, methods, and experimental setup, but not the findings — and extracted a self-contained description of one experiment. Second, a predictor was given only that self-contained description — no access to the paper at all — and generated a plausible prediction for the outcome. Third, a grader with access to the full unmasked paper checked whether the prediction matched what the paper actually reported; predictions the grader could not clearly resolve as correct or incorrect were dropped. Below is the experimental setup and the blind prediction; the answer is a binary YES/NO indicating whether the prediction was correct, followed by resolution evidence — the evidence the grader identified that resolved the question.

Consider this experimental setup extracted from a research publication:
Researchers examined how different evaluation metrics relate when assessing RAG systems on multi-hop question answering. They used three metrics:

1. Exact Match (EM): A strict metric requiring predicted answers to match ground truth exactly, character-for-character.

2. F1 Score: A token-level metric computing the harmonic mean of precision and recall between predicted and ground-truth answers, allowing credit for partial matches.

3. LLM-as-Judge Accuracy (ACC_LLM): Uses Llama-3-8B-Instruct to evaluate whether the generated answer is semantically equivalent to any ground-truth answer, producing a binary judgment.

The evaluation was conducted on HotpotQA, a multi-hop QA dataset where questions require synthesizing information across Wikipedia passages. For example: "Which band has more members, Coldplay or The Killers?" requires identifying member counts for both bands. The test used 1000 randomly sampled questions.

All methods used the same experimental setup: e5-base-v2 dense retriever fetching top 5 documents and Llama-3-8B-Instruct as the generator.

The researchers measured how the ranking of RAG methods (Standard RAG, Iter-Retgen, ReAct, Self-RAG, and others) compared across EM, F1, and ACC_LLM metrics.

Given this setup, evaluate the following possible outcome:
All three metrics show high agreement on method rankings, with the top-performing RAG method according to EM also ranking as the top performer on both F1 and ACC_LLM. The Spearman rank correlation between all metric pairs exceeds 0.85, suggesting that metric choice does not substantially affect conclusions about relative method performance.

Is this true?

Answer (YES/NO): NO